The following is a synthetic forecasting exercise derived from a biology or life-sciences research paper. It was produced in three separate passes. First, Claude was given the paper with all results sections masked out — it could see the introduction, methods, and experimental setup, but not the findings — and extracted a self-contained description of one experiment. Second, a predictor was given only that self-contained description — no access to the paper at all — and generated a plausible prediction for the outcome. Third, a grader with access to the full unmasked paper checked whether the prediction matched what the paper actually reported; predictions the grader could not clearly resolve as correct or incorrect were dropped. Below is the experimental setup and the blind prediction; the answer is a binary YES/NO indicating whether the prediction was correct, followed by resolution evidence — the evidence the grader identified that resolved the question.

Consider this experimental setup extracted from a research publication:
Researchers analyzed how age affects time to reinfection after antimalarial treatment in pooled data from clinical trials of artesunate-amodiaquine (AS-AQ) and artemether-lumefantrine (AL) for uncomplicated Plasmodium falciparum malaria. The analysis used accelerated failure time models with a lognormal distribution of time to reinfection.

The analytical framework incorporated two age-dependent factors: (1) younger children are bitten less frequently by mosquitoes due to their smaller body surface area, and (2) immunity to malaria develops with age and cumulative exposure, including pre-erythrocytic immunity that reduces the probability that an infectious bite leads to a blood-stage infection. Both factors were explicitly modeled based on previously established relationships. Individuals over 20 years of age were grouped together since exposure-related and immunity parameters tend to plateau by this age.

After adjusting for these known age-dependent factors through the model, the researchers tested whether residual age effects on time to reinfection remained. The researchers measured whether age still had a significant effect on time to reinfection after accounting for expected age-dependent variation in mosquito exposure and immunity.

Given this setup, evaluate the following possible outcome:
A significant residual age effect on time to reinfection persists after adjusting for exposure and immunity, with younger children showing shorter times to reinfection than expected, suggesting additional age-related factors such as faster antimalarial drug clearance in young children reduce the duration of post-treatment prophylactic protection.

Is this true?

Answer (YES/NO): NO